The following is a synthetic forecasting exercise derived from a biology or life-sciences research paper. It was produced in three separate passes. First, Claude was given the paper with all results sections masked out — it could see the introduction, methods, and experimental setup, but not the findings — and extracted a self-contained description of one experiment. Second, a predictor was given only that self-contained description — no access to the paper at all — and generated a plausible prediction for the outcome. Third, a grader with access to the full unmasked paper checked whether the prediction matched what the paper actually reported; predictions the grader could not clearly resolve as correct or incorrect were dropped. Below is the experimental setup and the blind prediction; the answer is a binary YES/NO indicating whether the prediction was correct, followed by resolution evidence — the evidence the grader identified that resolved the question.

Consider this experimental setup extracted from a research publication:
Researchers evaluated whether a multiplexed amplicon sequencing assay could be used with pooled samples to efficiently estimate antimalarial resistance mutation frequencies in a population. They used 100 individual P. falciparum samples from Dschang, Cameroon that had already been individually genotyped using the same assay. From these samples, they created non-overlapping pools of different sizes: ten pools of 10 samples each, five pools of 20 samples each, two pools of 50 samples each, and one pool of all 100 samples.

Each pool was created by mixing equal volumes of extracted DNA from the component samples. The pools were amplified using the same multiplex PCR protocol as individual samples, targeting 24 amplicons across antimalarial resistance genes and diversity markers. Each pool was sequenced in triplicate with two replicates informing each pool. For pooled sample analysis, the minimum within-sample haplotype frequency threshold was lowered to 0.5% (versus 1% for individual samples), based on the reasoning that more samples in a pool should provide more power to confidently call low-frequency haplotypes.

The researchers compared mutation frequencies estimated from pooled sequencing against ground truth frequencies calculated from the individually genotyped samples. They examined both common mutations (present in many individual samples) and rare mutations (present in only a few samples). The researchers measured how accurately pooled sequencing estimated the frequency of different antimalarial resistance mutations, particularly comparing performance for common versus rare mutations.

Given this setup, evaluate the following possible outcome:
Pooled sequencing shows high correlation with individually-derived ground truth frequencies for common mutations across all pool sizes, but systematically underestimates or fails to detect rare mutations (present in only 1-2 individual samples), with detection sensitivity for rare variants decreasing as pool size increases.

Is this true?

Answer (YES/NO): NO